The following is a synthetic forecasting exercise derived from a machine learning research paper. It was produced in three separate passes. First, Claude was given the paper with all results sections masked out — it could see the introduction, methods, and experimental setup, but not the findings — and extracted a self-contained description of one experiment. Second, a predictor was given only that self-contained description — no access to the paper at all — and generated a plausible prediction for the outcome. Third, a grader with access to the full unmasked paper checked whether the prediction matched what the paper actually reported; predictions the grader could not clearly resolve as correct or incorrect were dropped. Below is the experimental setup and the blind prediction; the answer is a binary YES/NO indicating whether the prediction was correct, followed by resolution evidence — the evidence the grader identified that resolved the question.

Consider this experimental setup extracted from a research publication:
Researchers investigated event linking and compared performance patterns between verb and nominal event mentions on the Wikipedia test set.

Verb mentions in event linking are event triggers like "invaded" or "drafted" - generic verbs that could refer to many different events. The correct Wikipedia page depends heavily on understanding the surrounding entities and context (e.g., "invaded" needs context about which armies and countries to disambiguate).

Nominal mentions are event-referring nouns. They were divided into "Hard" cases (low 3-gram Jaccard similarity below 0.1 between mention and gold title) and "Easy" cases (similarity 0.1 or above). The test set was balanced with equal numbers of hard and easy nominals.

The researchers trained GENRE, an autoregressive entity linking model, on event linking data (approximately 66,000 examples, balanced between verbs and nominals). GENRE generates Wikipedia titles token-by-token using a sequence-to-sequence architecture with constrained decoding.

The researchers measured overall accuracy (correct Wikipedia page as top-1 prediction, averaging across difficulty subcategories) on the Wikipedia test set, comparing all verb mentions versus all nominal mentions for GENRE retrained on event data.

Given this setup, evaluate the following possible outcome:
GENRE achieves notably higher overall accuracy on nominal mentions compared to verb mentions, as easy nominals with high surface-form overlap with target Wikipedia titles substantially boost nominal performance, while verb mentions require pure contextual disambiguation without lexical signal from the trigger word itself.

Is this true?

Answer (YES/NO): YES